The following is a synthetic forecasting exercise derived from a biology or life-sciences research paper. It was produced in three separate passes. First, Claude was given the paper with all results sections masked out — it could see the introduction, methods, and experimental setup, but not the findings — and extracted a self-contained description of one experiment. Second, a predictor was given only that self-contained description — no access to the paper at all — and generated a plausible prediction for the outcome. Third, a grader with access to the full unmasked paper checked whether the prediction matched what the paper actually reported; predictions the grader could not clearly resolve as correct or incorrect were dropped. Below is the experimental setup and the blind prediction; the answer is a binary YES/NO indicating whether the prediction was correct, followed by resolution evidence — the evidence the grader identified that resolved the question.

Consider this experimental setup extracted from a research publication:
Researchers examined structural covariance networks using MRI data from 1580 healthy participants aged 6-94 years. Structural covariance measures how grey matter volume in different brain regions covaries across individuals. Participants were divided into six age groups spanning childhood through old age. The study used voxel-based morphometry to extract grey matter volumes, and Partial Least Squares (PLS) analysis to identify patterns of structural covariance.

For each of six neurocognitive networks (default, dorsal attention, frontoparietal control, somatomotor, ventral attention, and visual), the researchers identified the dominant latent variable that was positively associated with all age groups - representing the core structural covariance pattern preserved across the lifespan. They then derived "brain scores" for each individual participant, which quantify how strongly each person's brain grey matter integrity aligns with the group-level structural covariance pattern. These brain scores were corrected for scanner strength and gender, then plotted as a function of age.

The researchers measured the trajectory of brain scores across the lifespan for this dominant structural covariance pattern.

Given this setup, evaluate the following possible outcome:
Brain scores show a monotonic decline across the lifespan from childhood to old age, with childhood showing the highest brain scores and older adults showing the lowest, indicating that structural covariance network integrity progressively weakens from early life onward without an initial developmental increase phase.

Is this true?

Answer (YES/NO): NO